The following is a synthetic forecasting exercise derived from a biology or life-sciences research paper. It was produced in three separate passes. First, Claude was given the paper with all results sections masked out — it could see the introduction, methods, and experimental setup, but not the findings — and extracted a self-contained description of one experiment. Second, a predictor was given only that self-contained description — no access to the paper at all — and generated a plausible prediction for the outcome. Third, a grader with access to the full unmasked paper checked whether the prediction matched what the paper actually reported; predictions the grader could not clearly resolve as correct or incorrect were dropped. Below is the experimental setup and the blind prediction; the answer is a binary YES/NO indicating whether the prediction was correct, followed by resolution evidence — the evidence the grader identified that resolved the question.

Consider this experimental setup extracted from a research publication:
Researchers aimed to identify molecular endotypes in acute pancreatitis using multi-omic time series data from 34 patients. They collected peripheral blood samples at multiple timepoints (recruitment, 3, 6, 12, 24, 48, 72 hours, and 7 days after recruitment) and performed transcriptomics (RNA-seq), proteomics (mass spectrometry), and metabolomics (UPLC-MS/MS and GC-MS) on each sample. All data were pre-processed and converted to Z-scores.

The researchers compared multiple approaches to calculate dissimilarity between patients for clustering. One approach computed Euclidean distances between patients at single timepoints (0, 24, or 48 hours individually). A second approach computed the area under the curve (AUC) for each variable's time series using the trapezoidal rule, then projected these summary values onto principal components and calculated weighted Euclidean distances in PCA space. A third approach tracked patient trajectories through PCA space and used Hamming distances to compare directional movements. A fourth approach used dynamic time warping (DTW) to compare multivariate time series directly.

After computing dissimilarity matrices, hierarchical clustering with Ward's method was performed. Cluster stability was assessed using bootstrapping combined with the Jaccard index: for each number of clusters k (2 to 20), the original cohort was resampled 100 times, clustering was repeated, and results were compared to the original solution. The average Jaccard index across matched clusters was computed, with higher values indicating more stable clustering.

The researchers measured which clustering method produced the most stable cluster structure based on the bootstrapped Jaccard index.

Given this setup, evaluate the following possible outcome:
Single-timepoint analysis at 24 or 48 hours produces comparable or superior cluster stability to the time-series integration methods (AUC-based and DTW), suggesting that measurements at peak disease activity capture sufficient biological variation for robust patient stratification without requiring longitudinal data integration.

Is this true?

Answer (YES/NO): NO